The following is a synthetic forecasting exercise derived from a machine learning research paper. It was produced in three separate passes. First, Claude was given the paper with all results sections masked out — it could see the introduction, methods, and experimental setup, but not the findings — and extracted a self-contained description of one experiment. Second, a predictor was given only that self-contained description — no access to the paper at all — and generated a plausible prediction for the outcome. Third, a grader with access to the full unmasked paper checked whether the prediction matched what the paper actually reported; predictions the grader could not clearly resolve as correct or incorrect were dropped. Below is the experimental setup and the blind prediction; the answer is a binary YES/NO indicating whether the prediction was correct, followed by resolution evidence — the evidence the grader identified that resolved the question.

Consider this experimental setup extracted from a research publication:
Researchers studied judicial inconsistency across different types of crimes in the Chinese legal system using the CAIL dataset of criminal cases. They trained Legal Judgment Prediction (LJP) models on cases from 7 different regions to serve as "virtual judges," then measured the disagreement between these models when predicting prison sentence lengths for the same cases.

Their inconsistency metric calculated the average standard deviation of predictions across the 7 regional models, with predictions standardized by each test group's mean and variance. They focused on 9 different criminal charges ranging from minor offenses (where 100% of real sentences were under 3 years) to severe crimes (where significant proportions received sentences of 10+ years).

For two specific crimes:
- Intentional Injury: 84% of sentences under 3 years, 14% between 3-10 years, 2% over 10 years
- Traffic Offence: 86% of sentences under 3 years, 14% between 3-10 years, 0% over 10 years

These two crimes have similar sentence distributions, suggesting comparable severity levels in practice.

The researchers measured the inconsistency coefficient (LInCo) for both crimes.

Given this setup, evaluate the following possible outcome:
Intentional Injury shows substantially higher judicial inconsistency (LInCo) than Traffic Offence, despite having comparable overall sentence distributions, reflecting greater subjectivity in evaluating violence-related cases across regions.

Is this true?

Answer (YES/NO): NO